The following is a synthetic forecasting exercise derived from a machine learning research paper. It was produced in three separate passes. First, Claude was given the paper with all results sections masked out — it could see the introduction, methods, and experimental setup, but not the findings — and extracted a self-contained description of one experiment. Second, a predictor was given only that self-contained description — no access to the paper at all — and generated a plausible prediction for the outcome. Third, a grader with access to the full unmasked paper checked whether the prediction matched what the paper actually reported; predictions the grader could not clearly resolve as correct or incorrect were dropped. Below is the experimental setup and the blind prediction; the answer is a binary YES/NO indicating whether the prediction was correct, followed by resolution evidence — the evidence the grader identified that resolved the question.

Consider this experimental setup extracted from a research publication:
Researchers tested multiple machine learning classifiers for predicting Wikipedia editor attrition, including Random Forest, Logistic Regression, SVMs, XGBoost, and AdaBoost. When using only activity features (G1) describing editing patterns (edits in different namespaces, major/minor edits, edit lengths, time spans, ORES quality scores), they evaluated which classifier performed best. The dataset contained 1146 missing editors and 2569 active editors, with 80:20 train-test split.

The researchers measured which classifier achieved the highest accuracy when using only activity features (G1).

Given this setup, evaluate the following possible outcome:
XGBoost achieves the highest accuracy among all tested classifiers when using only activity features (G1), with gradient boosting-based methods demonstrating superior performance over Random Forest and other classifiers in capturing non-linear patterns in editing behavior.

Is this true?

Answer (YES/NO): YES